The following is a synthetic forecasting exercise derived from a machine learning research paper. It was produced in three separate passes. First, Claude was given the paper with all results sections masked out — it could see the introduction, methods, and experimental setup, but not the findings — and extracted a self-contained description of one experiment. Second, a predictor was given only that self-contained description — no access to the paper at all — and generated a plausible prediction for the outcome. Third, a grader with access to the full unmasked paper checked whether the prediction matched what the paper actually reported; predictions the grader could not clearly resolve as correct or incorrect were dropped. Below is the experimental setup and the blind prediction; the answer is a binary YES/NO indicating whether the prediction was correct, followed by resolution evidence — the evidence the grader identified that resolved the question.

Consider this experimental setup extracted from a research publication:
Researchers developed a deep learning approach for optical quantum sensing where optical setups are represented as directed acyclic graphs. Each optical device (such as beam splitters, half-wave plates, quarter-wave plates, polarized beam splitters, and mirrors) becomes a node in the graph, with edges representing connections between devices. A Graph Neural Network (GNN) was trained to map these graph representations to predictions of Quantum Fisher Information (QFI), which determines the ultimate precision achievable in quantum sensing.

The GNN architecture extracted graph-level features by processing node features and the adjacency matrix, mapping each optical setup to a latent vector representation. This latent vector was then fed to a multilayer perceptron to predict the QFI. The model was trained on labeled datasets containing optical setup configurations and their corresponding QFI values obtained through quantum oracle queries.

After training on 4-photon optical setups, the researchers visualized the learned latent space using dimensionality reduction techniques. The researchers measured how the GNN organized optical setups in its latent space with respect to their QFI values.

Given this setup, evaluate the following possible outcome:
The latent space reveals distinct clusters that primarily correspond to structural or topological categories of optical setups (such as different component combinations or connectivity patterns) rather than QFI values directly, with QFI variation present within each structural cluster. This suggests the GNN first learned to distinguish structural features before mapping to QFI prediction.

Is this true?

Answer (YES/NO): NO